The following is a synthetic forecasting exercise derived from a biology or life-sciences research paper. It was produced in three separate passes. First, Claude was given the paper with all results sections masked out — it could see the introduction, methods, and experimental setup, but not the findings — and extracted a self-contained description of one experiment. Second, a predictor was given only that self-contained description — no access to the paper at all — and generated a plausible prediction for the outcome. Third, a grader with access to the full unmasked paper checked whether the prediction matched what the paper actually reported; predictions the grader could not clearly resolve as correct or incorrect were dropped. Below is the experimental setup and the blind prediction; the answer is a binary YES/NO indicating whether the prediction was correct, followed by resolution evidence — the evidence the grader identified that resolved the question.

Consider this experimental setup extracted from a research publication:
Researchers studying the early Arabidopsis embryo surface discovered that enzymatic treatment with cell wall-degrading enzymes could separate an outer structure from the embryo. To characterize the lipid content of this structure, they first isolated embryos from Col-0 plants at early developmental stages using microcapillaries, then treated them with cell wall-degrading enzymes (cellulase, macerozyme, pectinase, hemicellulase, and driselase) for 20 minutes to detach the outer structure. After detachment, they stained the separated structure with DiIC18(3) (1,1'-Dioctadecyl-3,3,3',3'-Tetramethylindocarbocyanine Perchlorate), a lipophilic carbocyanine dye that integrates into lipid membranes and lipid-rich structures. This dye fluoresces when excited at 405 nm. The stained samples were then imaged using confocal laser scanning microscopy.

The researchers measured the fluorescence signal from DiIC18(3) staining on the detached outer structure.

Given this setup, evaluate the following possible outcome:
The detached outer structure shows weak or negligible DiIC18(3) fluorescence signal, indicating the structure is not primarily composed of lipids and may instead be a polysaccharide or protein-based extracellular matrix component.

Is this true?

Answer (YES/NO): NO